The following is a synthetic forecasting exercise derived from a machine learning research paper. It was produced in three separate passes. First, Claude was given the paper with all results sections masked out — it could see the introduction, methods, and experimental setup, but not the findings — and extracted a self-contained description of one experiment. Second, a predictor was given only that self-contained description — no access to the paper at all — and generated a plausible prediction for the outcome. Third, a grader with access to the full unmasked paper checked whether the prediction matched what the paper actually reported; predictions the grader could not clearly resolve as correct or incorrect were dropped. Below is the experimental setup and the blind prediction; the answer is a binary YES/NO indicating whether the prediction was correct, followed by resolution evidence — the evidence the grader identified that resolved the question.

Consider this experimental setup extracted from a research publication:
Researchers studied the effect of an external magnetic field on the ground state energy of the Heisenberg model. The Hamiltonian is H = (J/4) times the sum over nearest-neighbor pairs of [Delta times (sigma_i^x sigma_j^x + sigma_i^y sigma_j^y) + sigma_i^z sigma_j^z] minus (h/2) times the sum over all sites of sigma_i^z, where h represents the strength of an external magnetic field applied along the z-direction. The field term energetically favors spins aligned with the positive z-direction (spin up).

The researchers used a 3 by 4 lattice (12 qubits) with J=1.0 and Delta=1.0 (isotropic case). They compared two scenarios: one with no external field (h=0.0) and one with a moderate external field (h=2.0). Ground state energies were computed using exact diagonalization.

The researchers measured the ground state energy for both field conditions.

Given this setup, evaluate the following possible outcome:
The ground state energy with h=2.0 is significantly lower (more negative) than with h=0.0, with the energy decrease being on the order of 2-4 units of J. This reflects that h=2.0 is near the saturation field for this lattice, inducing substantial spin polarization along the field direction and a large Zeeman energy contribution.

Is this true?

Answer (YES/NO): YES